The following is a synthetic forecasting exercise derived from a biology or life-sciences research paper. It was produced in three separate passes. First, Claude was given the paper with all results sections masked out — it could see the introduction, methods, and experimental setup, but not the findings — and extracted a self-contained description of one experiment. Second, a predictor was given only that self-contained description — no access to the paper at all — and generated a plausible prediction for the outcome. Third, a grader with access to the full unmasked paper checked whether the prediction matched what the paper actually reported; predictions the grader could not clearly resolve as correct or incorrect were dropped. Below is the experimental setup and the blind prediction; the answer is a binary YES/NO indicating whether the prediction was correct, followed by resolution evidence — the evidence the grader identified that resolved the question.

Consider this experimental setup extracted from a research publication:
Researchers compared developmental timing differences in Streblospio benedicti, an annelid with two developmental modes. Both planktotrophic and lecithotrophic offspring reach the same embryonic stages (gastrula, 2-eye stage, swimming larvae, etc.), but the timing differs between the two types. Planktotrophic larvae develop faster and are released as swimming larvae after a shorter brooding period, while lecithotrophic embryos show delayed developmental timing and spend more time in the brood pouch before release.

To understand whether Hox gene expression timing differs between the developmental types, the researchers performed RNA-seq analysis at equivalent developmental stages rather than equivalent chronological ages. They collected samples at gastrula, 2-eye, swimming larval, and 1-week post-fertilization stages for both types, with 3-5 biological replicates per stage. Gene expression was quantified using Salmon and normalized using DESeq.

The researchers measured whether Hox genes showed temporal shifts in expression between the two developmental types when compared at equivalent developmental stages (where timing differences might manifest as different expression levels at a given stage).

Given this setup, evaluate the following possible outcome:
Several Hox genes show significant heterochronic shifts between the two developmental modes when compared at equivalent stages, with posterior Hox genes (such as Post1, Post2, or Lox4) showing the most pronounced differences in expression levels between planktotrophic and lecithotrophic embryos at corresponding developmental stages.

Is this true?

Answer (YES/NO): NO